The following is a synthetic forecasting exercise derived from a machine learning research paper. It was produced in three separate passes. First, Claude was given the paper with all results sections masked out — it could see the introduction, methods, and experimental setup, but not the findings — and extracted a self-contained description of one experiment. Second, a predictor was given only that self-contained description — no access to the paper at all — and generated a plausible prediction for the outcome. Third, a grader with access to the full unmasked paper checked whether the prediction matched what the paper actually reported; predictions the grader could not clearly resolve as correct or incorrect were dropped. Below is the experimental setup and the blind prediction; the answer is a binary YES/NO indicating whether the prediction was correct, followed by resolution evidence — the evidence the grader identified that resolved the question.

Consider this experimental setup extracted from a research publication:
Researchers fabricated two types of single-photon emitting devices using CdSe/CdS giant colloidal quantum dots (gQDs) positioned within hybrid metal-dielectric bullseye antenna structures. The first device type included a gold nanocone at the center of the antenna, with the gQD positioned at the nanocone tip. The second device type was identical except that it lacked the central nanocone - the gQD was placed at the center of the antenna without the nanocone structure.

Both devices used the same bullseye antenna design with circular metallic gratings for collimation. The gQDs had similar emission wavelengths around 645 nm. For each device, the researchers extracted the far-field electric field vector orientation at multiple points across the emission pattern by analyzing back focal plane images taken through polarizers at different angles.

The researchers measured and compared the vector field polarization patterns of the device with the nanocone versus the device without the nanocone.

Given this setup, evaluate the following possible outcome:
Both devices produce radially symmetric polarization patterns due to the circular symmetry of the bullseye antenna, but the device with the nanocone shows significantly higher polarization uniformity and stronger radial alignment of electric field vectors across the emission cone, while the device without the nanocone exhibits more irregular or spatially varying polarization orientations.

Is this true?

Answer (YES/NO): NO